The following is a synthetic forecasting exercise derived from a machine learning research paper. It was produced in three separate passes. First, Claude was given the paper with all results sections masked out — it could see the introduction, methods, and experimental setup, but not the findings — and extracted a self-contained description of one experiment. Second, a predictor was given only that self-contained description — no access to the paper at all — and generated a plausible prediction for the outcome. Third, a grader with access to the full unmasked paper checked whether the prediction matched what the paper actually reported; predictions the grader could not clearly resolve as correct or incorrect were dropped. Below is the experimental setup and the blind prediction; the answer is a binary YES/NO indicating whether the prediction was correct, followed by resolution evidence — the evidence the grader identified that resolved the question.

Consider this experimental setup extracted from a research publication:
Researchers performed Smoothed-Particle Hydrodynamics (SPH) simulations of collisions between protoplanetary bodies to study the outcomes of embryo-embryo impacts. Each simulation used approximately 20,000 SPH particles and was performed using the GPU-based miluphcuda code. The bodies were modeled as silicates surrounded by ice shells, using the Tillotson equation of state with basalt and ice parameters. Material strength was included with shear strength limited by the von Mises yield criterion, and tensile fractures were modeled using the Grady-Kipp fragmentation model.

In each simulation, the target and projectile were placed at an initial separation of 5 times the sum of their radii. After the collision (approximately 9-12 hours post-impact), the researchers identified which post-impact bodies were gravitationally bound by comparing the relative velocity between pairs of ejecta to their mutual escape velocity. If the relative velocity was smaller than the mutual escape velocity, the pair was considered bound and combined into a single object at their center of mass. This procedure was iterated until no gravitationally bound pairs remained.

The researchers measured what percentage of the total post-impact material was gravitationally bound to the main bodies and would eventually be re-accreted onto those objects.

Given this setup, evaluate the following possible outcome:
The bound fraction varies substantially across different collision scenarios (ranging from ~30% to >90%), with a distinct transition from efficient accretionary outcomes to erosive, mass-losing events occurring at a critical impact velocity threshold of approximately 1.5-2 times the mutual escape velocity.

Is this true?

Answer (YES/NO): NO